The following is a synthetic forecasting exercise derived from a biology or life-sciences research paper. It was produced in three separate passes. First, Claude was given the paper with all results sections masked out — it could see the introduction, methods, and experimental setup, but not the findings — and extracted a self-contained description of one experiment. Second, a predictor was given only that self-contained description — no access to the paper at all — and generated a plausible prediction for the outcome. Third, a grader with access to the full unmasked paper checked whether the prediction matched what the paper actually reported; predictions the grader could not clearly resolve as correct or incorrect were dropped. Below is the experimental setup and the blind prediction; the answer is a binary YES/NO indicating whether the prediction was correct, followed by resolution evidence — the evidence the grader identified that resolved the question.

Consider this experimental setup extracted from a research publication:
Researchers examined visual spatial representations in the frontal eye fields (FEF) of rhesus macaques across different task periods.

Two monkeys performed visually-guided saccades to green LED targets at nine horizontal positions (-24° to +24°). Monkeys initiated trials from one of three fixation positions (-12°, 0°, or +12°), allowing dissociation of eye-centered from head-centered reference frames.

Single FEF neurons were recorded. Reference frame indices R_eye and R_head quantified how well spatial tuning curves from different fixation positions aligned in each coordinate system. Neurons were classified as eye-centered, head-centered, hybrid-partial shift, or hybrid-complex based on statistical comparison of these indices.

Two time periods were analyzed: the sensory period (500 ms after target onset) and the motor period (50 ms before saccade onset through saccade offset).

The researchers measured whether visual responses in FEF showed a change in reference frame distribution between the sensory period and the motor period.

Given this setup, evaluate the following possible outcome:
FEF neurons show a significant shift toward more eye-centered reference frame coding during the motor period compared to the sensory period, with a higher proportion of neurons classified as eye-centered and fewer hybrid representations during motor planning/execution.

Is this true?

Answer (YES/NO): NO